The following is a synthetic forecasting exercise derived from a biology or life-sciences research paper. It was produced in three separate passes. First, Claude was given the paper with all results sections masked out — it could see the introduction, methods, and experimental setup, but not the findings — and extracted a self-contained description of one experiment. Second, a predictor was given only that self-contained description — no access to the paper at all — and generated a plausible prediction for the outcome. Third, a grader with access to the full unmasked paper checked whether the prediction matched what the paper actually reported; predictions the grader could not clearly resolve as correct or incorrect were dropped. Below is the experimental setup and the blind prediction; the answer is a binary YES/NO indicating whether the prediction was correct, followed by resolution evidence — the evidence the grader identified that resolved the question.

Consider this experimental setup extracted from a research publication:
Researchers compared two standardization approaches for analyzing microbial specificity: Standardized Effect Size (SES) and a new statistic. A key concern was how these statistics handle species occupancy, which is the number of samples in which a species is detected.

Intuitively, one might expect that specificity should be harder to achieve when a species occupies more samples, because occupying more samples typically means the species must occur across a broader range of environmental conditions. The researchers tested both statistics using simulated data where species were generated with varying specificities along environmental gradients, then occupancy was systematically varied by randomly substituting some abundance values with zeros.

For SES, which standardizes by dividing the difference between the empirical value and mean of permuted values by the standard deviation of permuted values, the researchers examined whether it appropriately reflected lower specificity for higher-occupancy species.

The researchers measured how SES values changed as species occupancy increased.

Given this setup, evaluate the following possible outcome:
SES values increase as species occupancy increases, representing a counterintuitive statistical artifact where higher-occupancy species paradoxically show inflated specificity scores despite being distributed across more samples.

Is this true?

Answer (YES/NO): YES